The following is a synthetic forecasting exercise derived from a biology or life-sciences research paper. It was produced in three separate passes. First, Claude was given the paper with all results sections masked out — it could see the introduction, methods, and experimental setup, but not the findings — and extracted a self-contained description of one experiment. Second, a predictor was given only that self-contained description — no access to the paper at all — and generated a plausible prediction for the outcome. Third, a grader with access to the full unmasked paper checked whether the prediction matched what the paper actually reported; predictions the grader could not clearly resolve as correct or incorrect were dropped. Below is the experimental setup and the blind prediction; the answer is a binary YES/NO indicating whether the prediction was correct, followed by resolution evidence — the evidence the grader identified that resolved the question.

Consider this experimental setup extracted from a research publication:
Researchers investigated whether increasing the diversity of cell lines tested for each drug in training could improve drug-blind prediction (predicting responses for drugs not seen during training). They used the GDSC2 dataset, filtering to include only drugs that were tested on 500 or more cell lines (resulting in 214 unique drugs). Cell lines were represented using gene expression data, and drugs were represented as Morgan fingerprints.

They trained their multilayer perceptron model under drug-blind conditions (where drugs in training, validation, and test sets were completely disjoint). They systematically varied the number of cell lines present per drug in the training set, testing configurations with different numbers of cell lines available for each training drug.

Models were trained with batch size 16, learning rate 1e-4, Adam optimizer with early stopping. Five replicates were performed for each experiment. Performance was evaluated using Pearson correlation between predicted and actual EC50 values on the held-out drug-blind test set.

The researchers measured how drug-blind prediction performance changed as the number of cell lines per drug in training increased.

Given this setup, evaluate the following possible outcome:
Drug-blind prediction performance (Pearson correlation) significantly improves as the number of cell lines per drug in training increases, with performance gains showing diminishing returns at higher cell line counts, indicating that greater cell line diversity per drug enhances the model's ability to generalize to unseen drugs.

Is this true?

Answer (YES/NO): NO